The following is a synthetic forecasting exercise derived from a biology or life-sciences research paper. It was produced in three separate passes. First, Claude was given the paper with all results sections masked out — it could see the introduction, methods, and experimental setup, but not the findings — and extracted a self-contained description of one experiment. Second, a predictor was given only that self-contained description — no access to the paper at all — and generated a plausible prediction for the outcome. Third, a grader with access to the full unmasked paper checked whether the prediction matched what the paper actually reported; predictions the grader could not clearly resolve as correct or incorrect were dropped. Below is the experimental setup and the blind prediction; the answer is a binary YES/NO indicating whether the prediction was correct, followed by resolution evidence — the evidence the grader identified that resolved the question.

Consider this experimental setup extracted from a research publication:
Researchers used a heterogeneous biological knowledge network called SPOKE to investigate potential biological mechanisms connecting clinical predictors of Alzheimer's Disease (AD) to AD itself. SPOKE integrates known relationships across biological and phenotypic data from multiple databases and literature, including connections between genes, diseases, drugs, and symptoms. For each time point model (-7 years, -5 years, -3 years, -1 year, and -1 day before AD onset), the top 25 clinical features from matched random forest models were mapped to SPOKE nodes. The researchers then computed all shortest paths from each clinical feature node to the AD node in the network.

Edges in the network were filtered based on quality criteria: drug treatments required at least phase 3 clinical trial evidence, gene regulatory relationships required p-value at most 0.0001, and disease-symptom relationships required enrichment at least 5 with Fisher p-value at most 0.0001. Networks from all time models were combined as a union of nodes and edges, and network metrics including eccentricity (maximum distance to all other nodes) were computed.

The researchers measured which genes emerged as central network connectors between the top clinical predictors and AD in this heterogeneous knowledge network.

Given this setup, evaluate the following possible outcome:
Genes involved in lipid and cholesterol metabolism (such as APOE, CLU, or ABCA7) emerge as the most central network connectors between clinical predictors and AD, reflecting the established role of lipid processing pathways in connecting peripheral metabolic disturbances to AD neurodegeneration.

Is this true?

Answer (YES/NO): NO